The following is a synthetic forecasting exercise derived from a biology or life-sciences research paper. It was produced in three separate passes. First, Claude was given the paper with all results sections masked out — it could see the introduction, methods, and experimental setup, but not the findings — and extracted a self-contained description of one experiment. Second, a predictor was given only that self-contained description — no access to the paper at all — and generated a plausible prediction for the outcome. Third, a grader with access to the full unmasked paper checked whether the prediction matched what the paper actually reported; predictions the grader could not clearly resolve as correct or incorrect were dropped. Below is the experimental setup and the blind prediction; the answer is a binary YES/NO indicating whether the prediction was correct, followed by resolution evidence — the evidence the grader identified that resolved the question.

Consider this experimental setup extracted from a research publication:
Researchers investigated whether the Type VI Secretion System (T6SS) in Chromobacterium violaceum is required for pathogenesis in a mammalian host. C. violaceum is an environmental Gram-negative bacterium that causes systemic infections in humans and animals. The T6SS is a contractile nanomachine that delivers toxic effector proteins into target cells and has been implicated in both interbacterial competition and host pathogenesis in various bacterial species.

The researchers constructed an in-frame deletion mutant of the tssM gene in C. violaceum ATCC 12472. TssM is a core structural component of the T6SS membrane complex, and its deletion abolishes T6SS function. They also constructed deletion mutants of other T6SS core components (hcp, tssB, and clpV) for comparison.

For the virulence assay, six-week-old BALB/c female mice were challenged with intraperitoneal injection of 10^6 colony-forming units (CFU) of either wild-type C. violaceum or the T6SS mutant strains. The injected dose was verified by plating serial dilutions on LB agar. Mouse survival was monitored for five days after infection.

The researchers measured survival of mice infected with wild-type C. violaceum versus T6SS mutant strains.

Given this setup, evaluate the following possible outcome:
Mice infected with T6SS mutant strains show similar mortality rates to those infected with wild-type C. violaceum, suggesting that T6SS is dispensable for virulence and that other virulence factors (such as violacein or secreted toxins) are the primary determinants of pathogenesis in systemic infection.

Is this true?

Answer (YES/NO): YES